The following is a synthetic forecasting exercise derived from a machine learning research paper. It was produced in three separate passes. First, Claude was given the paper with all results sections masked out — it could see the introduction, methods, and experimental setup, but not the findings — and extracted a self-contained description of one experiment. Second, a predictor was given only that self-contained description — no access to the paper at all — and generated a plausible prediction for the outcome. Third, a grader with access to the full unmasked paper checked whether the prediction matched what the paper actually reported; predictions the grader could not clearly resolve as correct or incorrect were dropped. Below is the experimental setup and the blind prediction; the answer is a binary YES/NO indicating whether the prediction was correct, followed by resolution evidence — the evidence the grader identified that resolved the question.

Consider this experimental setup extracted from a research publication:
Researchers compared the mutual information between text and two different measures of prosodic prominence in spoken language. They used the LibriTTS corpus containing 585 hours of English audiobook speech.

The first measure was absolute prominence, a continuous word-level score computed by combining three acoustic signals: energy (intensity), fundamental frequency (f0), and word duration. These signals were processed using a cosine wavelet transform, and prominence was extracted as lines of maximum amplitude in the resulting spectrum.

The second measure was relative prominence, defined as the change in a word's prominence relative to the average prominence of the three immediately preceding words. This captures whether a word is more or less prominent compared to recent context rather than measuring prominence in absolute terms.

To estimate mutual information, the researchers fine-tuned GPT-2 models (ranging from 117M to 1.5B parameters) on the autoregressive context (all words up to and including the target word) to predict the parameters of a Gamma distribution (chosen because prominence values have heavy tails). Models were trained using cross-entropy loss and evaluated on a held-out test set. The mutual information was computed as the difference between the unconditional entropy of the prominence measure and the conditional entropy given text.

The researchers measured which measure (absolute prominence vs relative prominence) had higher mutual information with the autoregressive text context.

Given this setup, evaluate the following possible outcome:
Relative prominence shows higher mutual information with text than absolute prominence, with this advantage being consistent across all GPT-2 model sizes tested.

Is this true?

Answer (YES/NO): NO